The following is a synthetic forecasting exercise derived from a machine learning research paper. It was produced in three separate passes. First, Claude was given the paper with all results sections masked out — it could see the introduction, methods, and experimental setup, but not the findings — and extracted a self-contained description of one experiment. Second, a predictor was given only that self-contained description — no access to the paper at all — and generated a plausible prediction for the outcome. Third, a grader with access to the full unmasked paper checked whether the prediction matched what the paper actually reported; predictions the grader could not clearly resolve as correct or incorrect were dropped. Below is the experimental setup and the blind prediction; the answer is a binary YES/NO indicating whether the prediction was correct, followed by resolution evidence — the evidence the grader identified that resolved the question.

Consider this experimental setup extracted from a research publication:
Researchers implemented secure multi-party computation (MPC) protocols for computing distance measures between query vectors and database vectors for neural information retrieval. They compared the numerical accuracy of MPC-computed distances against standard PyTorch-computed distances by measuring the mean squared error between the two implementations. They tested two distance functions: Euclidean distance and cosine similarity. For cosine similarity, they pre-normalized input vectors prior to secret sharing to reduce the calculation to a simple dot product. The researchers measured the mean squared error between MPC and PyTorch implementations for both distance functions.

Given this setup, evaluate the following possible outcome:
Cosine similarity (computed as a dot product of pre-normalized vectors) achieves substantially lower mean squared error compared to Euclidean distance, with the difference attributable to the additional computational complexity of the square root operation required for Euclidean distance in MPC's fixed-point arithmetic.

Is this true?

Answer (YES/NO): NO